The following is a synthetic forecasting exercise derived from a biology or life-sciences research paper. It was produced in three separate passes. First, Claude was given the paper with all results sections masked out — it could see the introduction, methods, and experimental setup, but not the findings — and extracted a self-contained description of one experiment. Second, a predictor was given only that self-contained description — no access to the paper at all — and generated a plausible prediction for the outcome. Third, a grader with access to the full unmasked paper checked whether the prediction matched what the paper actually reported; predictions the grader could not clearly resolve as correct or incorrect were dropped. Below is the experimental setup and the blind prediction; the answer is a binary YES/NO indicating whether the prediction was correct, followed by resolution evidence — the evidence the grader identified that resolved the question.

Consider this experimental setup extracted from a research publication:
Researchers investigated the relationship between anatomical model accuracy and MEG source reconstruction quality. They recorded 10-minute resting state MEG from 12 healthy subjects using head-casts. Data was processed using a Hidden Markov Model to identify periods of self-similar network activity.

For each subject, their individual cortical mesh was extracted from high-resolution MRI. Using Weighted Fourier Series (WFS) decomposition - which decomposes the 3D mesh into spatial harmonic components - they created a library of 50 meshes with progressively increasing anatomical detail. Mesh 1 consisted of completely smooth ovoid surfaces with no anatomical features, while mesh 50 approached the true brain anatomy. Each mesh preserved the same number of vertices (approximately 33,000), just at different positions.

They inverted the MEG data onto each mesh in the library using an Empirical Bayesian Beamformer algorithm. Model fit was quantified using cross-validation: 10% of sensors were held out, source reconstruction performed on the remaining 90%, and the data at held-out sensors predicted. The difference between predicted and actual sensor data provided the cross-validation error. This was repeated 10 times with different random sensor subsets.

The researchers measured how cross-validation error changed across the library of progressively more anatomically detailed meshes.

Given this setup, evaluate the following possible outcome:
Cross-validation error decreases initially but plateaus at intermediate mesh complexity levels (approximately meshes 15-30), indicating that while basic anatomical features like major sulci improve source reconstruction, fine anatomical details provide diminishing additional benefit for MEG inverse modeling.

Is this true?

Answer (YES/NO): NO